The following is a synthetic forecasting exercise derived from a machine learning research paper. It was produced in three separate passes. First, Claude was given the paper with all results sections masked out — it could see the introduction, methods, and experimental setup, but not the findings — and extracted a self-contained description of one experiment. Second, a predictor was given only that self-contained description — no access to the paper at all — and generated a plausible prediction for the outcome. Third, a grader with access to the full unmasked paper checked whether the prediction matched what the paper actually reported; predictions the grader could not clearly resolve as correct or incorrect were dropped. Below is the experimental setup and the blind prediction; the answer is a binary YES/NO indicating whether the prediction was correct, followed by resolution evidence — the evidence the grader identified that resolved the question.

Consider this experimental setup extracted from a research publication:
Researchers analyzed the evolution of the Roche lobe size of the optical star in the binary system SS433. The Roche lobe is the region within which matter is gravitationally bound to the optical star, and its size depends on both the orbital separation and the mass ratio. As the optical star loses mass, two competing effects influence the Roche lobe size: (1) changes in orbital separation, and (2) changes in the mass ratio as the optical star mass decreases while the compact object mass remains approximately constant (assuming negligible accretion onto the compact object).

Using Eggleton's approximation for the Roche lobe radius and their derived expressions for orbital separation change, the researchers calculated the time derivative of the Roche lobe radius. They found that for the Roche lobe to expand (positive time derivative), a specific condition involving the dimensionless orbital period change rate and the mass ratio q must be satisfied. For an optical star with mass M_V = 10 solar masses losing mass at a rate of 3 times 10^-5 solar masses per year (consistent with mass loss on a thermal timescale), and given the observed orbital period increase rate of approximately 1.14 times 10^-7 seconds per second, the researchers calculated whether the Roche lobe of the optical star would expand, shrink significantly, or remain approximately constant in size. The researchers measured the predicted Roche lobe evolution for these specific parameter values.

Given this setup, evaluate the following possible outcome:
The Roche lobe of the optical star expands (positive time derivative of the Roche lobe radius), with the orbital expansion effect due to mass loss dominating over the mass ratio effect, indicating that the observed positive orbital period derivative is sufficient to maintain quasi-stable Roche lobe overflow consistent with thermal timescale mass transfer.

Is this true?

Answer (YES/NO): YES